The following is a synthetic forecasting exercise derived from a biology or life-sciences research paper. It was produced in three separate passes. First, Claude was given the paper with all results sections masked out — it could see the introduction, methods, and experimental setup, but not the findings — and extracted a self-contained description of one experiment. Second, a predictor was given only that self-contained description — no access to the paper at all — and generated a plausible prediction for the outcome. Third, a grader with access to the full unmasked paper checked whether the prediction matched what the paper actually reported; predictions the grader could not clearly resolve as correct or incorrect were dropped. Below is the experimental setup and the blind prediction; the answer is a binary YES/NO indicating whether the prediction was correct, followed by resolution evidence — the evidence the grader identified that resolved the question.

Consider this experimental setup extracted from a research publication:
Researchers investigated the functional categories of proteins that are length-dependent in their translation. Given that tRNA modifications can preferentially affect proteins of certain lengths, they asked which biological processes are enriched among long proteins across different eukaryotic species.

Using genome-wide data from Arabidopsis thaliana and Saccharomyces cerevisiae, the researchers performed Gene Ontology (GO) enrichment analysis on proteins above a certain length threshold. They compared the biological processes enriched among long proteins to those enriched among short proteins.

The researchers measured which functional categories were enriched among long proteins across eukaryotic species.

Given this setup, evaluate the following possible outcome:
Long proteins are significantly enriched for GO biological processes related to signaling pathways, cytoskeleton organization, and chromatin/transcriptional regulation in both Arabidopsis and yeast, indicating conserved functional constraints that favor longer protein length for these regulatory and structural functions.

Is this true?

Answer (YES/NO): NO